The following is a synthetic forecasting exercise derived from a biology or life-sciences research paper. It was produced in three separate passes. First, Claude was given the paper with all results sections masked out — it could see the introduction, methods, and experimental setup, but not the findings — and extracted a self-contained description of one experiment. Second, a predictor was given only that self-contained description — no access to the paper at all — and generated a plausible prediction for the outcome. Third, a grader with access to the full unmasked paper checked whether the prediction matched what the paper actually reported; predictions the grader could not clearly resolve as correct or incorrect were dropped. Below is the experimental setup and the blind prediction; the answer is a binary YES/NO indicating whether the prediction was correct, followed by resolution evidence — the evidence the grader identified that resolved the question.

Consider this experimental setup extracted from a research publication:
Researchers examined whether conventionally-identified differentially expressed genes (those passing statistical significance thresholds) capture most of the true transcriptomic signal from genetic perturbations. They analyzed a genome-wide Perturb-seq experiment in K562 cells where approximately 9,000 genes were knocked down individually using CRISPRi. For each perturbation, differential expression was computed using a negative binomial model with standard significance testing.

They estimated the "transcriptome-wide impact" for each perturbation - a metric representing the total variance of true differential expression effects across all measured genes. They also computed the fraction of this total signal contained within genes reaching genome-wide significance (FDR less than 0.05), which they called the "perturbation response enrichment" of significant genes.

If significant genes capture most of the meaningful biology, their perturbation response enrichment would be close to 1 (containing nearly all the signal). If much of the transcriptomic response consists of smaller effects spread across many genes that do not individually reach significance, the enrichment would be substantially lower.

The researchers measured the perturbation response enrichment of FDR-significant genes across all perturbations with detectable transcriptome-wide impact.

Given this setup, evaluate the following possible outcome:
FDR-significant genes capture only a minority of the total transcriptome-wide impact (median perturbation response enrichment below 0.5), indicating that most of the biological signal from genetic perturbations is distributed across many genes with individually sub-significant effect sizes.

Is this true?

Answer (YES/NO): YES